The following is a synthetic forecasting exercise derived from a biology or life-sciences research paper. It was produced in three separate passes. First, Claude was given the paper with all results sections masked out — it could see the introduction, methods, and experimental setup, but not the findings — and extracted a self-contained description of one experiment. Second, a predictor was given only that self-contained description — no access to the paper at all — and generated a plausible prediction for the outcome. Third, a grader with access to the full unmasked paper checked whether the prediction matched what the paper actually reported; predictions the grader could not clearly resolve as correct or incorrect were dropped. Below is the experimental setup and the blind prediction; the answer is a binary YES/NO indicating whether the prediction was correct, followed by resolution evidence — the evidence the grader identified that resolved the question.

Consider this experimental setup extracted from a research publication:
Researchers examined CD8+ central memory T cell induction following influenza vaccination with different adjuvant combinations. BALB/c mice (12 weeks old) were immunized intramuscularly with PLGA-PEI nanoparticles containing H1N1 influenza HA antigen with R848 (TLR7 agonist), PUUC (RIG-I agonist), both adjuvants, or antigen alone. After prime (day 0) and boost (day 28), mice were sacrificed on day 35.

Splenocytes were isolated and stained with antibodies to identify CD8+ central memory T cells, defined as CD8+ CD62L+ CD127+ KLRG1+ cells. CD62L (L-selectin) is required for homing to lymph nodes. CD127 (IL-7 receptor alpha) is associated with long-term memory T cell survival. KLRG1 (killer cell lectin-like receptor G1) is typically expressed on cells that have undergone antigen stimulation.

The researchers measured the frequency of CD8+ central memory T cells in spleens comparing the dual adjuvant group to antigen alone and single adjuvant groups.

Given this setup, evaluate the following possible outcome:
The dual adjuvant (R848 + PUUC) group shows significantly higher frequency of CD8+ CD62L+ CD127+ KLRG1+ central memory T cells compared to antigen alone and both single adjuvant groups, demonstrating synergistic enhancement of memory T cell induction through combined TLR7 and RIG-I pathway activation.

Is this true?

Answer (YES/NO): NO